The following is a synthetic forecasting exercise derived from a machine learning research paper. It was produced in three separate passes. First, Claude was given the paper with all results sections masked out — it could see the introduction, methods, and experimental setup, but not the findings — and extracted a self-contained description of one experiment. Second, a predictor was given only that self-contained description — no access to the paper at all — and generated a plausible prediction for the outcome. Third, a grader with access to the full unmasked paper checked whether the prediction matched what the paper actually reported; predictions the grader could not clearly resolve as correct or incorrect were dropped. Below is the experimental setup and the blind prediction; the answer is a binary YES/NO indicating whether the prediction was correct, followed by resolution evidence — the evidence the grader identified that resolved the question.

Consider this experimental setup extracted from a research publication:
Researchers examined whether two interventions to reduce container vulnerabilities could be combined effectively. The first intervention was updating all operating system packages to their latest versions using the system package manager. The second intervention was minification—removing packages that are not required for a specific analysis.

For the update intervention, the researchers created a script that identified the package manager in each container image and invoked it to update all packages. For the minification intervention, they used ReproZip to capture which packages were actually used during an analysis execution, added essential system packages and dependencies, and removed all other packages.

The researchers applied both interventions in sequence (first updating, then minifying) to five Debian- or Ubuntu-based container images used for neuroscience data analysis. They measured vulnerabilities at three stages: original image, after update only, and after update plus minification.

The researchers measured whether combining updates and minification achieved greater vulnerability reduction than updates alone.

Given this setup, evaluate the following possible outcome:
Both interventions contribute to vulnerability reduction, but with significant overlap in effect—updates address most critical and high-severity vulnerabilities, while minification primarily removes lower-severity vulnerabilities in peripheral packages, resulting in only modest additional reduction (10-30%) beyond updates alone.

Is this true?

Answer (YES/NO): NO